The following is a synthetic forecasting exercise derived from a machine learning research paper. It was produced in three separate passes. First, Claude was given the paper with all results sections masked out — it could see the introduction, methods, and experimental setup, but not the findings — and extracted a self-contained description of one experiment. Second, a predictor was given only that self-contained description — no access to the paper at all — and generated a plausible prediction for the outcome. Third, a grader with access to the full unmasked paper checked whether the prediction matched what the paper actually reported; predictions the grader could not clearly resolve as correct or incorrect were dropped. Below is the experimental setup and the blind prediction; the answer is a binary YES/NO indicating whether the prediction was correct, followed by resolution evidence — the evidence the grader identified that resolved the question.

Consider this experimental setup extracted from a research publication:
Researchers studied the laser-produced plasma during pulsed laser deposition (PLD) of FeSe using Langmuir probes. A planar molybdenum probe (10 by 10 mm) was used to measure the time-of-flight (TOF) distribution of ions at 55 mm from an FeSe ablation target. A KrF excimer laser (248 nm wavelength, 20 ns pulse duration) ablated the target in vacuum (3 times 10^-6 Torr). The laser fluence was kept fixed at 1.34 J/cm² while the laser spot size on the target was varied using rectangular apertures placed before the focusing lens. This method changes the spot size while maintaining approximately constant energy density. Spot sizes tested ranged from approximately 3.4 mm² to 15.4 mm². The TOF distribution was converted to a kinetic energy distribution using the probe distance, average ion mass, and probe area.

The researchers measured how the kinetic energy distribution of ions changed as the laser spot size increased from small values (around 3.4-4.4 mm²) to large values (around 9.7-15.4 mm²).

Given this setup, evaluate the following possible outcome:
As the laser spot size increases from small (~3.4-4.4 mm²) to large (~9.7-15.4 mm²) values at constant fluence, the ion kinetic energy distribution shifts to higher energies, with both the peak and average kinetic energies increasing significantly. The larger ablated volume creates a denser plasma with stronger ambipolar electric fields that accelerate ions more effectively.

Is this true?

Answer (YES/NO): NO